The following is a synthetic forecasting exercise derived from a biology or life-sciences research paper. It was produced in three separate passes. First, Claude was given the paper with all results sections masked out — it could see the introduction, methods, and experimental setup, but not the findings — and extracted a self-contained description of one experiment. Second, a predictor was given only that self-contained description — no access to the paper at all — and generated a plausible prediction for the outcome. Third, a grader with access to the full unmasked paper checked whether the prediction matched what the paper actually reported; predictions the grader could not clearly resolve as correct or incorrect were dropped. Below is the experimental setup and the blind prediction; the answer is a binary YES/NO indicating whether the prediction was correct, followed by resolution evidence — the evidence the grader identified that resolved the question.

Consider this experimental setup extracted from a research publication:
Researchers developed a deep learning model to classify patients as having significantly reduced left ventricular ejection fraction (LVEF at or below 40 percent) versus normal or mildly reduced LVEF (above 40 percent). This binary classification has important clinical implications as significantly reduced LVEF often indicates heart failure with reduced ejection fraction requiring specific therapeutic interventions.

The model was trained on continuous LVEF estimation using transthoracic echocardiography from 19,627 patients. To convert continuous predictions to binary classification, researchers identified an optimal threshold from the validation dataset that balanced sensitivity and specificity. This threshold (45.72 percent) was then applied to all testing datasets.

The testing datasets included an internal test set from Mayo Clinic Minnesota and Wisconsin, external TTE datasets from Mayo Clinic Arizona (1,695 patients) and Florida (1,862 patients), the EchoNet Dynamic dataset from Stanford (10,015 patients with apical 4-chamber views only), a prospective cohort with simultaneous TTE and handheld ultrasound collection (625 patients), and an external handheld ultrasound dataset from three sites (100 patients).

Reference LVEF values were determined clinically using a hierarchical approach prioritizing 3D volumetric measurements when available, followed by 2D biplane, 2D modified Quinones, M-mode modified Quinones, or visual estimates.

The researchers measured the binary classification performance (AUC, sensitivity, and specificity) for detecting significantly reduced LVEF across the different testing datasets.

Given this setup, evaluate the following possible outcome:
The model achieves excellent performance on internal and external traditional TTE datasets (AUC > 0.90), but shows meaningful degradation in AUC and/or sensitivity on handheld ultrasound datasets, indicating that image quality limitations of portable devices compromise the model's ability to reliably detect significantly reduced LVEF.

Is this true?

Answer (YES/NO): NO